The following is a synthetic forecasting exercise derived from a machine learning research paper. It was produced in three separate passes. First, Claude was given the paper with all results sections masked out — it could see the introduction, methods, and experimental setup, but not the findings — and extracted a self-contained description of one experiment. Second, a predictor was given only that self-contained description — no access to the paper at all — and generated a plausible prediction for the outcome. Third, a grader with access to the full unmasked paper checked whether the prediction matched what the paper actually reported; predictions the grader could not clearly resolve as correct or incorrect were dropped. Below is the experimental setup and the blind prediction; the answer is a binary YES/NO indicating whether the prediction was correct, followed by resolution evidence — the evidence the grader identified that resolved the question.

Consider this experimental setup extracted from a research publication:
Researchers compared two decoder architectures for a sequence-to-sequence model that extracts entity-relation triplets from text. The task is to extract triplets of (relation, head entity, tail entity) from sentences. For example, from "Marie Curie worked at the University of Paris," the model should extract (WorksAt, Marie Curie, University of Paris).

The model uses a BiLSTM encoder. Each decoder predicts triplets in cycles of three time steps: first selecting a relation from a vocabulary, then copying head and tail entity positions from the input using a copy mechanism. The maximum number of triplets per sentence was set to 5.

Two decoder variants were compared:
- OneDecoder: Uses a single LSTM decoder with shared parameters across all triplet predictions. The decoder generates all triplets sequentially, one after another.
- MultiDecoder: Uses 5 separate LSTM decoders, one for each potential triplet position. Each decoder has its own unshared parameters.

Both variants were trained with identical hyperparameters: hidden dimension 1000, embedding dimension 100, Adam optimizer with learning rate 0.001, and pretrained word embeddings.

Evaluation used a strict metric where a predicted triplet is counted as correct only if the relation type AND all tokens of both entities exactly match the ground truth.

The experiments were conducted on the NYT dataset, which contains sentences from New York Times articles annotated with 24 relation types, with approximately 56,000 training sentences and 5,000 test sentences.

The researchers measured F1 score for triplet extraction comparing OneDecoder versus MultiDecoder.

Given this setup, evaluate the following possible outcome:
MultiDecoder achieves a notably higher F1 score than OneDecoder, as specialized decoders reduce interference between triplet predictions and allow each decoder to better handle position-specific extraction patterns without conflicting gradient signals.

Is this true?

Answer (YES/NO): NO